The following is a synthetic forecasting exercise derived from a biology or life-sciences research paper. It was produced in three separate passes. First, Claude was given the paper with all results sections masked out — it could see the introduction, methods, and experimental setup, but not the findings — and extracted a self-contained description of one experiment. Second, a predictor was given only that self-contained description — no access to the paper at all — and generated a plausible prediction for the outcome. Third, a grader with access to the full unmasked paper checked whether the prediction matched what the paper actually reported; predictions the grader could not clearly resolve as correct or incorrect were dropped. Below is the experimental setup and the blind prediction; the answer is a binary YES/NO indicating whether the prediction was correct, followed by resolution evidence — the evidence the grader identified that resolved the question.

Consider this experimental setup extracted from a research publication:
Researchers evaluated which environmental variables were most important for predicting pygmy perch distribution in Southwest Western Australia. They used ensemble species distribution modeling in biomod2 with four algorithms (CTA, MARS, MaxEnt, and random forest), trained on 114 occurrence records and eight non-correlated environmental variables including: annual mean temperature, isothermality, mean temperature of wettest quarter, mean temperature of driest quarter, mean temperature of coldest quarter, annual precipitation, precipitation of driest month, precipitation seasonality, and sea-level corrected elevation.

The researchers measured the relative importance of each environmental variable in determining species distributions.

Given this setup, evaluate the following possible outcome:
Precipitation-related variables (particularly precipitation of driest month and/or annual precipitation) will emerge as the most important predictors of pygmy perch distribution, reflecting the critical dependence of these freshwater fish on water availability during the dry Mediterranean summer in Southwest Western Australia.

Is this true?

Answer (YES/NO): YES